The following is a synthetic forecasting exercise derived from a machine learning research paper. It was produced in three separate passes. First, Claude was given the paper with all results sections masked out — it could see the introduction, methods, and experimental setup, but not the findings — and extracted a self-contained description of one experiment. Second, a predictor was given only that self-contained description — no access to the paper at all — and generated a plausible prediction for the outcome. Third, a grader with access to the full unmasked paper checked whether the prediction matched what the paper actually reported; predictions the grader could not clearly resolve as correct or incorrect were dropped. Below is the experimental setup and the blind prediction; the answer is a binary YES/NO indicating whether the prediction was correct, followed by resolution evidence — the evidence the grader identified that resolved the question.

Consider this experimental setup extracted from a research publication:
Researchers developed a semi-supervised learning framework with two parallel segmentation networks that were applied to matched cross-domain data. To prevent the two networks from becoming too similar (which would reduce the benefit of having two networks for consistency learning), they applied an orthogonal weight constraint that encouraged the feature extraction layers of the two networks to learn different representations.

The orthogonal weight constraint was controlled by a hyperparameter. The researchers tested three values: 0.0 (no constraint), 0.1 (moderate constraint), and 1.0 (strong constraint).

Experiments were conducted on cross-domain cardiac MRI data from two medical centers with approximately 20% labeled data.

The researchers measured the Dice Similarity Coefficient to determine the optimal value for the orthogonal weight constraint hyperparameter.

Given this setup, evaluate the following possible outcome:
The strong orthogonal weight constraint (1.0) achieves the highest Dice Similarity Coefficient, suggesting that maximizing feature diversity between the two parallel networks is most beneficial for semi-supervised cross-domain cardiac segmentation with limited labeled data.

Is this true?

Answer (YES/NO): NO